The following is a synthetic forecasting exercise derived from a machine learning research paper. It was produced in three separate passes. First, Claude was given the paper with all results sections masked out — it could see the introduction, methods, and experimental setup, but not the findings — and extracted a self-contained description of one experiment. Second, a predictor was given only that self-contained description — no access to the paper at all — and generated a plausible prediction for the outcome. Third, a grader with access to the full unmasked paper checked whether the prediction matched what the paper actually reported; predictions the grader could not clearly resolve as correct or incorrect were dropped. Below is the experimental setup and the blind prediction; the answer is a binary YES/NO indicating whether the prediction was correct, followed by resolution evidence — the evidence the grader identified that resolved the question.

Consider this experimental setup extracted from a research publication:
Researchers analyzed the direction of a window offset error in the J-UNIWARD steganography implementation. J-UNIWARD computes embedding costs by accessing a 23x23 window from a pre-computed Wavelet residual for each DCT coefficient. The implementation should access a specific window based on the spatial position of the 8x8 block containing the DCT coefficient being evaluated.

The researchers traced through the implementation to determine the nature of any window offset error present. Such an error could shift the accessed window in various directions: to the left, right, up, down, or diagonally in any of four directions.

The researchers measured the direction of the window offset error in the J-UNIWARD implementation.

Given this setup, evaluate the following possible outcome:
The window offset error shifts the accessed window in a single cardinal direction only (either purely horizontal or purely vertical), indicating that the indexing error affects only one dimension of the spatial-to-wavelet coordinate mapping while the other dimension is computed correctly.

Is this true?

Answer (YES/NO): NO